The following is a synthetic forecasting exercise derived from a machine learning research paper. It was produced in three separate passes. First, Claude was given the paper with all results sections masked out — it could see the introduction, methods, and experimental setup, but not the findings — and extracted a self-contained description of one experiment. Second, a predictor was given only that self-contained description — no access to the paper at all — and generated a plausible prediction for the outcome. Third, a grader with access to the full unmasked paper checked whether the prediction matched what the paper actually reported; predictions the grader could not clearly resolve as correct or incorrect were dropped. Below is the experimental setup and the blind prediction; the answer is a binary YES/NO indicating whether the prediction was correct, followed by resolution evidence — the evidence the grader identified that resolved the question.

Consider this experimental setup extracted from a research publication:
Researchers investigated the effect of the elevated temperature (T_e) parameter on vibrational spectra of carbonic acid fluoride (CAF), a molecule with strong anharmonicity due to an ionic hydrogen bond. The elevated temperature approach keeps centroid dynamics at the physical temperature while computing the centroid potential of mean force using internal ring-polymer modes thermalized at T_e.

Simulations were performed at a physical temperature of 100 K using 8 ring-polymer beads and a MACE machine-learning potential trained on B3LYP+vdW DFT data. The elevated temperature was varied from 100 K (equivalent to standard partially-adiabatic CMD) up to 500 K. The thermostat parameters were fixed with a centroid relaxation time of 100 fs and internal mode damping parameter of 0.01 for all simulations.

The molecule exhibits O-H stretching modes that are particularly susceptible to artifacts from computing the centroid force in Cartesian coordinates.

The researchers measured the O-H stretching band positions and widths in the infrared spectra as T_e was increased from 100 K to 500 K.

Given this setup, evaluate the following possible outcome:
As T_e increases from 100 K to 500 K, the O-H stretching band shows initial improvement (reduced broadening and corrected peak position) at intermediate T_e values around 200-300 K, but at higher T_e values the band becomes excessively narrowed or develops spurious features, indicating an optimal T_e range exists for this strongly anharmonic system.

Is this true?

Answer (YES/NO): NO